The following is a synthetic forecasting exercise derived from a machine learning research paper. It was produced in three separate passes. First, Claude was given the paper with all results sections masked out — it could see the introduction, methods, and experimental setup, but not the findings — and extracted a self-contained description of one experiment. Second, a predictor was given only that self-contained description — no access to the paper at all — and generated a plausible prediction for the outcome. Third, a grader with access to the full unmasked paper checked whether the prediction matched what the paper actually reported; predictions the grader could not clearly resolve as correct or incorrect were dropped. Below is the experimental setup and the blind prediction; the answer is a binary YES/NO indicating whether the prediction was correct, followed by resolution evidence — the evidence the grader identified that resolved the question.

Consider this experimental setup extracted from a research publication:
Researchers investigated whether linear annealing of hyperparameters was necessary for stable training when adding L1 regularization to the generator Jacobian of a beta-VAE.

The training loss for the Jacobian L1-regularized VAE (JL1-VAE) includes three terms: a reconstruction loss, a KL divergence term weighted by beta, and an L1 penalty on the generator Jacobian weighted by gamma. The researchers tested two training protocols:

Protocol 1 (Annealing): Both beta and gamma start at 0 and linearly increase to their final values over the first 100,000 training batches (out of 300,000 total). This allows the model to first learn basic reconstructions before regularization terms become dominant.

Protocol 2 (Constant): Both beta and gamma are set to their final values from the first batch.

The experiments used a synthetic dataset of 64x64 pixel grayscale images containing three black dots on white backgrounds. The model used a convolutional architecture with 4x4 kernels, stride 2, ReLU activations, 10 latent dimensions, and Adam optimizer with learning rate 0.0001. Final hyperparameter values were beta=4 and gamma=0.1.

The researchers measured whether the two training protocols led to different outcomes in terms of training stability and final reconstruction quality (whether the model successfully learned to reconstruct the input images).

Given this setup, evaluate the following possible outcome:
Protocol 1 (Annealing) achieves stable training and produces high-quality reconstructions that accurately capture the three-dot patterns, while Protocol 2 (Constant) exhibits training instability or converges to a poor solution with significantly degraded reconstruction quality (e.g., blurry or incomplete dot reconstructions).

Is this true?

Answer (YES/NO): YES